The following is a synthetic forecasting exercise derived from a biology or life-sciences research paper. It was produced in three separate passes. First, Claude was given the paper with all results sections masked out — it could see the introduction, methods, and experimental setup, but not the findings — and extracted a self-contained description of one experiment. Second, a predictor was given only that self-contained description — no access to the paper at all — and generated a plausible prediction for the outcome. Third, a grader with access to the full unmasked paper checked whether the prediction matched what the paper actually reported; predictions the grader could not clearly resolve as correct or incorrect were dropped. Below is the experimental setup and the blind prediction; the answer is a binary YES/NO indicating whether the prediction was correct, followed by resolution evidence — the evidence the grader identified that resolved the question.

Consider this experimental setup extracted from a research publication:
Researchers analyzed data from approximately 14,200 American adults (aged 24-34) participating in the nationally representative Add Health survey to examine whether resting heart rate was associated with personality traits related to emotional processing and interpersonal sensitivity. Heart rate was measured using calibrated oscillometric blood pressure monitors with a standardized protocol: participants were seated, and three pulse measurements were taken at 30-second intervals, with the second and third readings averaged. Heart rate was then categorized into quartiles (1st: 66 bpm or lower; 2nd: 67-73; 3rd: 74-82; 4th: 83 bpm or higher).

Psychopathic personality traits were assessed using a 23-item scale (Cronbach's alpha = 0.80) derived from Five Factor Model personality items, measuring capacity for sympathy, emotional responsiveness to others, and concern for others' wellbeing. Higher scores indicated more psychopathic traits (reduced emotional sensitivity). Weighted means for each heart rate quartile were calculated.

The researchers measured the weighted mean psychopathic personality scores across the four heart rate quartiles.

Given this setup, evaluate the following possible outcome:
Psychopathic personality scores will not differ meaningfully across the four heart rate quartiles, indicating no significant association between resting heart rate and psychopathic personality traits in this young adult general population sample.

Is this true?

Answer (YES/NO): NO